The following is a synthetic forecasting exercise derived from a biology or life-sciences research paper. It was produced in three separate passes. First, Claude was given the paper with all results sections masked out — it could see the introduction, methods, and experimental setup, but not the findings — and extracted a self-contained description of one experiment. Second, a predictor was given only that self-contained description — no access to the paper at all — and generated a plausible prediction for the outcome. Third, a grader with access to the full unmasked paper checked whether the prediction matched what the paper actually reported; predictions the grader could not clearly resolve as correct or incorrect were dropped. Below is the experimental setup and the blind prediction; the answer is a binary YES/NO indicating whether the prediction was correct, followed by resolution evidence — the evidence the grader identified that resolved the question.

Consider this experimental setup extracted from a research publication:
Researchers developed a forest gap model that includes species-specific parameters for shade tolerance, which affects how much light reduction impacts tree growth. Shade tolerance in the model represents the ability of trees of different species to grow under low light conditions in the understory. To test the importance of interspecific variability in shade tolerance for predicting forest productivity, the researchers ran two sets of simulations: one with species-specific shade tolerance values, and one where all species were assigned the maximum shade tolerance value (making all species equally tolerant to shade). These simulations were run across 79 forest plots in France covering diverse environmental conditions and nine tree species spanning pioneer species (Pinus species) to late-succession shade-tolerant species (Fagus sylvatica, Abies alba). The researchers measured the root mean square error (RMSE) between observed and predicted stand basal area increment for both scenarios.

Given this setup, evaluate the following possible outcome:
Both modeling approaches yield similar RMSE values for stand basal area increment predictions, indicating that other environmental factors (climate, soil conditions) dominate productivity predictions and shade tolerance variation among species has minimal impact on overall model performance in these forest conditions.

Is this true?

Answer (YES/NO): NO